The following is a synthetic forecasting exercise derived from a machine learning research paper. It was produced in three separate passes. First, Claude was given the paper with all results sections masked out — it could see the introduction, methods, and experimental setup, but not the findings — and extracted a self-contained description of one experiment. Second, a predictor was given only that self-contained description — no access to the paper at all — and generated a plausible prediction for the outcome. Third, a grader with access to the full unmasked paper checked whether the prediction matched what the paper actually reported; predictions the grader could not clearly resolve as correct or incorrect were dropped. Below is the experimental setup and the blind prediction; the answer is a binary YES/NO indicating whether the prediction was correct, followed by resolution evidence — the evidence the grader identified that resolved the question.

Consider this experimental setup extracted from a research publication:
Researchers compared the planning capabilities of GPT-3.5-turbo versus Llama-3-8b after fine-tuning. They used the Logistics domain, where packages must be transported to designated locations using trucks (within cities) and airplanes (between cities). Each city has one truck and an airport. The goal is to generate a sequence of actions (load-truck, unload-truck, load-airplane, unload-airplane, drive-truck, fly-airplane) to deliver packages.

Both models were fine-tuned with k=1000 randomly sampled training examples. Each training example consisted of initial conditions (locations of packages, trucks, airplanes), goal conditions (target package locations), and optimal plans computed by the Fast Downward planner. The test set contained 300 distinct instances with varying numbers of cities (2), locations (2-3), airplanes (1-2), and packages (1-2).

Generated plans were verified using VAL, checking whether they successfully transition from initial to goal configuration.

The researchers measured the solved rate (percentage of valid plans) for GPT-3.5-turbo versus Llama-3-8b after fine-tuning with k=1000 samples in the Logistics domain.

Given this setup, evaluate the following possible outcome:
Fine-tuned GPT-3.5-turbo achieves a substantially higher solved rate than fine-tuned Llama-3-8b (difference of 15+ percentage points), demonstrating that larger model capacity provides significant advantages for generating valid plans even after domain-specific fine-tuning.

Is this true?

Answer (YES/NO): NO